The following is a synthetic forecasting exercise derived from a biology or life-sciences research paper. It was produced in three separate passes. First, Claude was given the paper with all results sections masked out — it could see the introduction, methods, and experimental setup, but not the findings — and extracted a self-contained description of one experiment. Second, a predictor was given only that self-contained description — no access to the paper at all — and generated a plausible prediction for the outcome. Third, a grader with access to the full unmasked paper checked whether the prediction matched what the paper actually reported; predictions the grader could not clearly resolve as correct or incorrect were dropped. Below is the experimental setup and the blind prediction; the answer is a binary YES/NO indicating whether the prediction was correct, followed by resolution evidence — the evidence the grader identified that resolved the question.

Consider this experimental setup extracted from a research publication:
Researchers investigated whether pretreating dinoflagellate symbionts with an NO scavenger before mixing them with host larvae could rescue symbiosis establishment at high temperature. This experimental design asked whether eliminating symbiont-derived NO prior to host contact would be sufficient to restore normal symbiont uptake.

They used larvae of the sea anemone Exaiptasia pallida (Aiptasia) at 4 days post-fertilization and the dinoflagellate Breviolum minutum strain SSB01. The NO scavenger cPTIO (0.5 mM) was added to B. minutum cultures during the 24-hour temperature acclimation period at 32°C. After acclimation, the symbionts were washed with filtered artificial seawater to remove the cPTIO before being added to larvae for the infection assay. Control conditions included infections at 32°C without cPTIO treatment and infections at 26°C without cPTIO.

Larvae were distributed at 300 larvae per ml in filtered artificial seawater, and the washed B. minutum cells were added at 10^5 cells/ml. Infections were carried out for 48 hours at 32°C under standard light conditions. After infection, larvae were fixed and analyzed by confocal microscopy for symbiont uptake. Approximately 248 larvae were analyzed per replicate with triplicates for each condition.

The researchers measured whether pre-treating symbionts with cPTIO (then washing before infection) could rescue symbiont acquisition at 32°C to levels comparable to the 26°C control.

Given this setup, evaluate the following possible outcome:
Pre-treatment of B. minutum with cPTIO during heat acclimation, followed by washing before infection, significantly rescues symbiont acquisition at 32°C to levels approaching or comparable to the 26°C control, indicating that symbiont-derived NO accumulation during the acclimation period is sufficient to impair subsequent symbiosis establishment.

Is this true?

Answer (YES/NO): NO